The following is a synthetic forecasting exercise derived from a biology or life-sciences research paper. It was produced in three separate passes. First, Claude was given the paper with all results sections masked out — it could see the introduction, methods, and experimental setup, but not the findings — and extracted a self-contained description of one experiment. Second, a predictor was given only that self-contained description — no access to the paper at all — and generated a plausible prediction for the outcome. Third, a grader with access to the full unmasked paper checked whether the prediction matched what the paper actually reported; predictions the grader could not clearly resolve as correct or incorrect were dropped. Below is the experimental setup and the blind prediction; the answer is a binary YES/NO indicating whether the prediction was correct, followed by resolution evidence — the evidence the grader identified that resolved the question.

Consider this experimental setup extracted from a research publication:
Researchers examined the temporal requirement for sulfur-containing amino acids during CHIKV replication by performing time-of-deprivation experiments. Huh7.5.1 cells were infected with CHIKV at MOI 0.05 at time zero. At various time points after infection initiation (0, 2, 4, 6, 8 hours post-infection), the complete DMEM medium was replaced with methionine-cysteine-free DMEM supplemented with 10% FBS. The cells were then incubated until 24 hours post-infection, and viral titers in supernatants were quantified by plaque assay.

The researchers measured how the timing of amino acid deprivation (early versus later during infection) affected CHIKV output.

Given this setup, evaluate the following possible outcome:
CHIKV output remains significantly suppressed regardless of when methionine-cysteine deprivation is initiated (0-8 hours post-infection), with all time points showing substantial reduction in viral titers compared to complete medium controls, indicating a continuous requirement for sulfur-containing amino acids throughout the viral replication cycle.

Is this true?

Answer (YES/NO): NO